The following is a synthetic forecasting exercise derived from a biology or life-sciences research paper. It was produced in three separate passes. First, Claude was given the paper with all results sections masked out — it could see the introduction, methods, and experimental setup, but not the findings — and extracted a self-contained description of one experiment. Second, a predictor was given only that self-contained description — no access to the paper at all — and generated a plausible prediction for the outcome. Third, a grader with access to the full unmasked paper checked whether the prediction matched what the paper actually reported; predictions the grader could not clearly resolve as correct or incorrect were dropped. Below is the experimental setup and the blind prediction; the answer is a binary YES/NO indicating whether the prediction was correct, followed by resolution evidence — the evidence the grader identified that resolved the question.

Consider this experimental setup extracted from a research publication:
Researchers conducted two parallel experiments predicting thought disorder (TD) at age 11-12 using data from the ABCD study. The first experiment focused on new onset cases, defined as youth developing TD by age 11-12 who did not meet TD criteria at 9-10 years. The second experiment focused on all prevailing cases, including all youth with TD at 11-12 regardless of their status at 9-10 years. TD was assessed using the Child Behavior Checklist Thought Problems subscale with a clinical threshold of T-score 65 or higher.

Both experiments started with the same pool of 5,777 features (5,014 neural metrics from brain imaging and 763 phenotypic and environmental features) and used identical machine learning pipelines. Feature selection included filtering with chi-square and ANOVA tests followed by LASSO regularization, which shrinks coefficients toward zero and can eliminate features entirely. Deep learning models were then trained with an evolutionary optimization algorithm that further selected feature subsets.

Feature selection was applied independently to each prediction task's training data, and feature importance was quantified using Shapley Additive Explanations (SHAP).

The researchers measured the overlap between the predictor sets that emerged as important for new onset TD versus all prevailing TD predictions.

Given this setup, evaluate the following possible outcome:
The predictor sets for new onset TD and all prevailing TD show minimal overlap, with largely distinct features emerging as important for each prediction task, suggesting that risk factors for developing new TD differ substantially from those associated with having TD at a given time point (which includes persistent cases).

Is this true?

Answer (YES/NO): NO